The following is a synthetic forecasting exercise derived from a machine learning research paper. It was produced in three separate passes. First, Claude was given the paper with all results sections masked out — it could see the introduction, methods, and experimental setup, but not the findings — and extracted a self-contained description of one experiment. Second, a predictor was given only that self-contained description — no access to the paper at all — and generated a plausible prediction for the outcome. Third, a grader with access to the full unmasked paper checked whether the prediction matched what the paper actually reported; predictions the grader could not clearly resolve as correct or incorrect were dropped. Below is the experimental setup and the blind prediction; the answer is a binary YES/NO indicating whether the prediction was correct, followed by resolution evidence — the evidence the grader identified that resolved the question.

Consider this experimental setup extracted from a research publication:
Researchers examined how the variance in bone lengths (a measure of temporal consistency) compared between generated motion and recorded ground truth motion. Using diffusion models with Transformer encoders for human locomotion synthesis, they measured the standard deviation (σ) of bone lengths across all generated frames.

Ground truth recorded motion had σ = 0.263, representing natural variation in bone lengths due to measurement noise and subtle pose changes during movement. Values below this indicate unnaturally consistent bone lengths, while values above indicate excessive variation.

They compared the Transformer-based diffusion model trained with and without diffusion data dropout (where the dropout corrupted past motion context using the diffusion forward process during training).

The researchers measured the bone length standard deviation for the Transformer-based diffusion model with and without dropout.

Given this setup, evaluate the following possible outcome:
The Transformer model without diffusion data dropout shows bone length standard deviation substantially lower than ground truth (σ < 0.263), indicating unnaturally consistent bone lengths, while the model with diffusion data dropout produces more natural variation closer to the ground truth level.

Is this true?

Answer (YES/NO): NO